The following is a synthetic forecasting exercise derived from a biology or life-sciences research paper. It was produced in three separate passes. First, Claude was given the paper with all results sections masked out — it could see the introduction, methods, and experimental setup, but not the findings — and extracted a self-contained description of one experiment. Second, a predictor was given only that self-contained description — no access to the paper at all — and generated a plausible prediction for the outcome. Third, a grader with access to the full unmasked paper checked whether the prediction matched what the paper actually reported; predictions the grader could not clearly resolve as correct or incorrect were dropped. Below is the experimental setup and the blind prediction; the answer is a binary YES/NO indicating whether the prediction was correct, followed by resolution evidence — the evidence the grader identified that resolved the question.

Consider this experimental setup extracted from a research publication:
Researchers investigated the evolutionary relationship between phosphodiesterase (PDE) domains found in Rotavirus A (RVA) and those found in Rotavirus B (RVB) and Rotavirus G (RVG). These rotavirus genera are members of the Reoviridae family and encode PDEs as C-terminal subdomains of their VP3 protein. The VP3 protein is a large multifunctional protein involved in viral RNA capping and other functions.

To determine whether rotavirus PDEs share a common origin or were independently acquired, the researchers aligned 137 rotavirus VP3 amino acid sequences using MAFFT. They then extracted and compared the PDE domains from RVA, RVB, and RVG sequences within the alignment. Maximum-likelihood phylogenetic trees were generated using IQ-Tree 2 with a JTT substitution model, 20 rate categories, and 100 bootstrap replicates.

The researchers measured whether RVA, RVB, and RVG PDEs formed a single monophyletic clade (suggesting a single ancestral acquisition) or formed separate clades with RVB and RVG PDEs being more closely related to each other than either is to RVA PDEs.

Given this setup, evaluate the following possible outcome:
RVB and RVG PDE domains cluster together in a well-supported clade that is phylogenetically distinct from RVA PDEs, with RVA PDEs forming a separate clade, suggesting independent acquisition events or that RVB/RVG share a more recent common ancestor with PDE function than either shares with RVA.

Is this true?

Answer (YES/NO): YES